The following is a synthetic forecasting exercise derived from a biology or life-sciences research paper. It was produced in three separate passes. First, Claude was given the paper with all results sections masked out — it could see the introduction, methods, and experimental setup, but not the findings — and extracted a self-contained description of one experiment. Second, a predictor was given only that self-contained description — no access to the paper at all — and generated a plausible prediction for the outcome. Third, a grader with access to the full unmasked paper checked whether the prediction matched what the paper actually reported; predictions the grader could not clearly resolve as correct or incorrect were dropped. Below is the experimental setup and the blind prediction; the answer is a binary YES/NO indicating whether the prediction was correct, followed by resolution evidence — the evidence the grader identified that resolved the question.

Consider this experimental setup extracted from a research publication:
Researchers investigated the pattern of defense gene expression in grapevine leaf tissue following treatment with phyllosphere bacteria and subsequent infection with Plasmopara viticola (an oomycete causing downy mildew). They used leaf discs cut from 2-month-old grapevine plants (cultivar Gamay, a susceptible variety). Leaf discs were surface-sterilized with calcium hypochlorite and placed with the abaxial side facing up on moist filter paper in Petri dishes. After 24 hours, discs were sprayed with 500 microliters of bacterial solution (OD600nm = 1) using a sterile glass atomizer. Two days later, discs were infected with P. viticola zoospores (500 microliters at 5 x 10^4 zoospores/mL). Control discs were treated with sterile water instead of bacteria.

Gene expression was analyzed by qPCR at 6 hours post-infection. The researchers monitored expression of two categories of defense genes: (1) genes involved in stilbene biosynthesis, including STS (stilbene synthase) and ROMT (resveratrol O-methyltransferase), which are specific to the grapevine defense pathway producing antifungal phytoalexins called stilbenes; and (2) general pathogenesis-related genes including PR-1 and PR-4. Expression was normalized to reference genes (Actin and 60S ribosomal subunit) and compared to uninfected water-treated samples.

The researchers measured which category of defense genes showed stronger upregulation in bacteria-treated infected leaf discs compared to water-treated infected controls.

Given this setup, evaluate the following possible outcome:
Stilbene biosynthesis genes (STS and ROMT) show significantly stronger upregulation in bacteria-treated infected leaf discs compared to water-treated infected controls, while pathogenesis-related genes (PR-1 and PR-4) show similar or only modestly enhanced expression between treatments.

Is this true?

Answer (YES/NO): NO